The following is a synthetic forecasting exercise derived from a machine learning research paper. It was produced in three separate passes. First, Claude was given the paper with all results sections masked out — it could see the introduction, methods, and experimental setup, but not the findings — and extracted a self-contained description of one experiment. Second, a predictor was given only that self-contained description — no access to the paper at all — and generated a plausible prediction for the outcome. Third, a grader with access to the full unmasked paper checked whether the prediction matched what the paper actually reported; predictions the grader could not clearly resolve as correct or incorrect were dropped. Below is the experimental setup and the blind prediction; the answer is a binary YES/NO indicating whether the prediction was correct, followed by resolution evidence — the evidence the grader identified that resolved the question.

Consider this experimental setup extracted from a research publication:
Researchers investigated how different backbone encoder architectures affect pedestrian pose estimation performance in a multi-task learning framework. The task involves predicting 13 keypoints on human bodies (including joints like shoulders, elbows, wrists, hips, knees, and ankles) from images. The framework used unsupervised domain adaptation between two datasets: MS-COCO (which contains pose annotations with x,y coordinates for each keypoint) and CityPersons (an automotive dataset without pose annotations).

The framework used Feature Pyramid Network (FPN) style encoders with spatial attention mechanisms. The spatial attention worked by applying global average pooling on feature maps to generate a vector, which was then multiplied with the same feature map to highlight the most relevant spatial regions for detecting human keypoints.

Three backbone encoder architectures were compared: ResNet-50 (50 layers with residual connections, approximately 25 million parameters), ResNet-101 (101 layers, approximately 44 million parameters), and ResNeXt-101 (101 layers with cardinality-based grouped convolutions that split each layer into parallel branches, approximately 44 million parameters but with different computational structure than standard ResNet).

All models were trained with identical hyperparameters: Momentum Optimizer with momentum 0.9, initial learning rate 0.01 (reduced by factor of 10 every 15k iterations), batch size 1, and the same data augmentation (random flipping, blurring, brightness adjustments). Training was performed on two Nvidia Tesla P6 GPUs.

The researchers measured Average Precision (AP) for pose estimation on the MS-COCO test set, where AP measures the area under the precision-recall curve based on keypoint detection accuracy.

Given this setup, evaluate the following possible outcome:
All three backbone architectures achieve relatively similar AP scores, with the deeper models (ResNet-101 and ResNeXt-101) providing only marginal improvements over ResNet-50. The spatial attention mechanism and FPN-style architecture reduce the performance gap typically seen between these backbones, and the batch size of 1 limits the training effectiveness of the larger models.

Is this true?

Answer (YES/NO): NO